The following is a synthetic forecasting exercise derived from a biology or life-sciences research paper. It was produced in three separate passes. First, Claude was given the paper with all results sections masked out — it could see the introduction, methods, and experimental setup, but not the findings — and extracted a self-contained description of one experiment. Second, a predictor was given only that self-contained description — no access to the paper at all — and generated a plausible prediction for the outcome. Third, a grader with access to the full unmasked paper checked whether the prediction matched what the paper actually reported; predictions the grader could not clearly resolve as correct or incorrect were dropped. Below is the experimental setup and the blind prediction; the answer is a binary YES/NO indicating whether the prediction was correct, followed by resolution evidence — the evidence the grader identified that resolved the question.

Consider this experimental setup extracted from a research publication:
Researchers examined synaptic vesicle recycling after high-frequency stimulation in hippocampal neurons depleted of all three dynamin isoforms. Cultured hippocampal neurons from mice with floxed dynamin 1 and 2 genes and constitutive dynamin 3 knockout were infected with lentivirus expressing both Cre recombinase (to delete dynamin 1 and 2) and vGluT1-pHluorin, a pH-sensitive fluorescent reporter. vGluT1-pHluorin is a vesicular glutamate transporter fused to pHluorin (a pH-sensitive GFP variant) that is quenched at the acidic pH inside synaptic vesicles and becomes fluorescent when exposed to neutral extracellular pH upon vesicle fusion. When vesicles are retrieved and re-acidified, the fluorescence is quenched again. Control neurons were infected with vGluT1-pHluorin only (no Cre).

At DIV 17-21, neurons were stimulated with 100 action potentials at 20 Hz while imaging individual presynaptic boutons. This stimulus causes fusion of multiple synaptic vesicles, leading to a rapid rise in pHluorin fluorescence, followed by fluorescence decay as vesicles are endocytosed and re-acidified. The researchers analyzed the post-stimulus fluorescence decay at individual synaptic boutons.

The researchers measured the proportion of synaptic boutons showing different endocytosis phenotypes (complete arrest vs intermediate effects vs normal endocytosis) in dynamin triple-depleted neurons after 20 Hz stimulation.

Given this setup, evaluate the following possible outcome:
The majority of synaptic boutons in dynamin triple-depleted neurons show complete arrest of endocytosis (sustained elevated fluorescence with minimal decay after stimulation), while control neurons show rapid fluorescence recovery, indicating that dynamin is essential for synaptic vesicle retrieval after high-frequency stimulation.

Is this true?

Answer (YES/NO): NO